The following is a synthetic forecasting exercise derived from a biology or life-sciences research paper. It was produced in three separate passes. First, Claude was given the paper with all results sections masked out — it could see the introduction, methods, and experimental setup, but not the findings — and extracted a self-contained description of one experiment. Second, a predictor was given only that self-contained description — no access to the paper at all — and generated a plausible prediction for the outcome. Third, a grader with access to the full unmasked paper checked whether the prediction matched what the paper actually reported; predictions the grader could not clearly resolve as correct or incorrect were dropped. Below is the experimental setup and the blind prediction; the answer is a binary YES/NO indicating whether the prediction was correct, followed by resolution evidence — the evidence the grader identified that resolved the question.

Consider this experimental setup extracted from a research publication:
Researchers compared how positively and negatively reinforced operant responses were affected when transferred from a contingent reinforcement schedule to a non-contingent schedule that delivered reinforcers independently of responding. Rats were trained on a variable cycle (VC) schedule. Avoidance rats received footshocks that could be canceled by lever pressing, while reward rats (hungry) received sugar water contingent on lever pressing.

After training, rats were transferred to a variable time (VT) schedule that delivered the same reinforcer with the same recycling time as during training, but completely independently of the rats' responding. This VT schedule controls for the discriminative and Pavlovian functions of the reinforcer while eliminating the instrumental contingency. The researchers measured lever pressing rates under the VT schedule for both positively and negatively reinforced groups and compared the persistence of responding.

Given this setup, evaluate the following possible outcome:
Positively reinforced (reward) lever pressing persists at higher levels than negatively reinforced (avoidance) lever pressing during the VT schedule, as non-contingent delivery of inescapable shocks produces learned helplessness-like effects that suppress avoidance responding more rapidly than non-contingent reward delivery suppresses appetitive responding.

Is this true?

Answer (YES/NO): NO